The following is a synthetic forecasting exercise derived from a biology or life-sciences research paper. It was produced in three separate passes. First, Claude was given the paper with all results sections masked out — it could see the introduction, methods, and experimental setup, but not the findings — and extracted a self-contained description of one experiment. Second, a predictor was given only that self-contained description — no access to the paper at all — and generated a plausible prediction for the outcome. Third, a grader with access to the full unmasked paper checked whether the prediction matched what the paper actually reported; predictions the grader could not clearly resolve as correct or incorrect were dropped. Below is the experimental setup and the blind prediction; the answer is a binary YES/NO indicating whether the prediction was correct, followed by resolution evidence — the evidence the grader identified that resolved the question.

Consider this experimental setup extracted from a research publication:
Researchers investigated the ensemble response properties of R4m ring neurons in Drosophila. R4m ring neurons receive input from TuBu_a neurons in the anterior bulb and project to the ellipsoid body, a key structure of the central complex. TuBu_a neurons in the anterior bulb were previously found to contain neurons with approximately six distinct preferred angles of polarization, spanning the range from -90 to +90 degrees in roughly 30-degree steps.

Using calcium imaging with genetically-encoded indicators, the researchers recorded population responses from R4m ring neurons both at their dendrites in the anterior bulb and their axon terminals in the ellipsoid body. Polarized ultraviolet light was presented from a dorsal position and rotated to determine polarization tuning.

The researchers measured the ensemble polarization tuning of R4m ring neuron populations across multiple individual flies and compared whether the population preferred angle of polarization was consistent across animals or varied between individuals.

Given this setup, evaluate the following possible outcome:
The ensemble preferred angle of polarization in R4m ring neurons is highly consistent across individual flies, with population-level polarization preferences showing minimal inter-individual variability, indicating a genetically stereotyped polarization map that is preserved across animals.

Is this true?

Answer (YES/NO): NO